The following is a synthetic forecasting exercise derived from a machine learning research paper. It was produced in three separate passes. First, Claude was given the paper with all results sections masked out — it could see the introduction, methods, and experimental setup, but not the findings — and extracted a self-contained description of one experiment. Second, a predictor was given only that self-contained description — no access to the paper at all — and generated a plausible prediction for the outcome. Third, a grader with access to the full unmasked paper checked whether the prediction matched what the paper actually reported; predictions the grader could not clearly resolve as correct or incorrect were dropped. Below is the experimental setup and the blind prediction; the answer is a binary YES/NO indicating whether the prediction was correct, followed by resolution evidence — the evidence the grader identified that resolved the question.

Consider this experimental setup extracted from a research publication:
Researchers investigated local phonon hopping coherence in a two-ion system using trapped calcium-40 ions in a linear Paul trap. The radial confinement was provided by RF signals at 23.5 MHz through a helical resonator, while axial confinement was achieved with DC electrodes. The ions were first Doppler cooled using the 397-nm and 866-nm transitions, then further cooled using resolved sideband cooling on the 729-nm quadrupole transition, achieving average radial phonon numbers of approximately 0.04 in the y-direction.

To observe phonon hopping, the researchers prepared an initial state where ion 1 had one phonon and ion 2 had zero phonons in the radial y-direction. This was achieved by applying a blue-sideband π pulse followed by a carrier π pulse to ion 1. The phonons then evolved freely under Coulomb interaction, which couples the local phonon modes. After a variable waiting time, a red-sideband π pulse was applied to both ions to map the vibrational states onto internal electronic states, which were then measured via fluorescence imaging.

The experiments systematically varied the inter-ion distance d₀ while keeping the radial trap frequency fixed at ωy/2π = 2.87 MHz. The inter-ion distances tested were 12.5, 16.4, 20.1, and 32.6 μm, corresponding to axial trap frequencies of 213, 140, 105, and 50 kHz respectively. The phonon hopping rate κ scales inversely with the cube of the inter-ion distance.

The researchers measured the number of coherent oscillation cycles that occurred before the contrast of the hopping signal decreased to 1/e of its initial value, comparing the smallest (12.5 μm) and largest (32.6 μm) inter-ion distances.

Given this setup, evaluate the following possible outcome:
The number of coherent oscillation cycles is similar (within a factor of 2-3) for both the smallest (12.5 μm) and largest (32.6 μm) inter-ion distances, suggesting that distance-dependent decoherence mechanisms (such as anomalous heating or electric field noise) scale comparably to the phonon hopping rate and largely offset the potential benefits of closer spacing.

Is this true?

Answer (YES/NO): NO